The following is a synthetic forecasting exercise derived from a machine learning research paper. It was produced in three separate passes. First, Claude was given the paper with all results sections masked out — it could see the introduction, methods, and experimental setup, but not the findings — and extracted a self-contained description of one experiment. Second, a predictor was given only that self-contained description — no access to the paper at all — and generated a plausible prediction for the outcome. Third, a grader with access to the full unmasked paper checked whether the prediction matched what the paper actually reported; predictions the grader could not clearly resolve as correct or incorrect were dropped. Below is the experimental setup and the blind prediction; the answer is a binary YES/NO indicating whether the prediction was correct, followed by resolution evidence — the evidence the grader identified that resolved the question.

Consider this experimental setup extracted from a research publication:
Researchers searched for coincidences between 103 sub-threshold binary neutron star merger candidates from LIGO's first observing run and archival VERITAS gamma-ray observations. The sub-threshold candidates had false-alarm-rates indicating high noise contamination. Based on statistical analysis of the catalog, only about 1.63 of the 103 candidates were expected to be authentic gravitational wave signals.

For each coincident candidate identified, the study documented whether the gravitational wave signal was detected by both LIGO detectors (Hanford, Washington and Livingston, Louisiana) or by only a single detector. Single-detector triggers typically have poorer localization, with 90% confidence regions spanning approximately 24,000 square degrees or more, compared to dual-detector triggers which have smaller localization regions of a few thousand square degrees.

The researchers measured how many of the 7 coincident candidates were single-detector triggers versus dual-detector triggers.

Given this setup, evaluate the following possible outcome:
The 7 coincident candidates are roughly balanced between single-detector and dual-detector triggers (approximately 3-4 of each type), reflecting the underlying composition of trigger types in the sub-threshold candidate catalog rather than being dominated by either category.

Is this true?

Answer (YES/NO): YES